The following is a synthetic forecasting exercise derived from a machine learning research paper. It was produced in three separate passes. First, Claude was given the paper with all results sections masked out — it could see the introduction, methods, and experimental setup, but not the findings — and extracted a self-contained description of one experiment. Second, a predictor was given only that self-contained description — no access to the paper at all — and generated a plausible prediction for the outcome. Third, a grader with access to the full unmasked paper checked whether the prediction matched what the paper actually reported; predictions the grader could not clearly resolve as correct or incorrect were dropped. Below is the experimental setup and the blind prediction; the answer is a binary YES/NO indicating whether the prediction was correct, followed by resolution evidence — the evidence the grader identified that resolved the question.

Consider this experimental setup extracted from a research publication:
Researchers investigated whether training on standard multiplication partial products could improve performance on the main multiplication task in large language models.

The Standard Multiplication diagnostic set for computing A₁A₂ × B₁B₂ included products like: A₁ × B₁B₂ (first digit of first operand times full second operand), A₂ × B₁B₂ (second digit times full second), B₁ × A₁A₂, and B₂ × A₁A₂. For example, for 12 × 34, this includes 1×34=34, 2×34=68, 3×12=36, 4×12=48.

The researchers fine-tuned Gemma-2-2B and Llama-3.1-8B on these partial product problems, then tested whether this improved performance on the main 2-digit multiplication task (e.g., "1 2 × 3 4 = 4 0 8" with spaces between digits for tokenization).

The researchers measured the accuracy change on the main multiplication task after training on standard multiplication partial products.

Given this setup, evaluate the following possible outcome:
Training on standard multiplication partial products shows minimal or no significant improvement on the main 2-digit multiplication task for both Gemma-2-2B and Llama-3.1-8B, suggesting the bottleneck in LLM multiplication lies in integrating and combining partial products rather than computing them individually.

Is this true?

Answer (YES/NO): NO